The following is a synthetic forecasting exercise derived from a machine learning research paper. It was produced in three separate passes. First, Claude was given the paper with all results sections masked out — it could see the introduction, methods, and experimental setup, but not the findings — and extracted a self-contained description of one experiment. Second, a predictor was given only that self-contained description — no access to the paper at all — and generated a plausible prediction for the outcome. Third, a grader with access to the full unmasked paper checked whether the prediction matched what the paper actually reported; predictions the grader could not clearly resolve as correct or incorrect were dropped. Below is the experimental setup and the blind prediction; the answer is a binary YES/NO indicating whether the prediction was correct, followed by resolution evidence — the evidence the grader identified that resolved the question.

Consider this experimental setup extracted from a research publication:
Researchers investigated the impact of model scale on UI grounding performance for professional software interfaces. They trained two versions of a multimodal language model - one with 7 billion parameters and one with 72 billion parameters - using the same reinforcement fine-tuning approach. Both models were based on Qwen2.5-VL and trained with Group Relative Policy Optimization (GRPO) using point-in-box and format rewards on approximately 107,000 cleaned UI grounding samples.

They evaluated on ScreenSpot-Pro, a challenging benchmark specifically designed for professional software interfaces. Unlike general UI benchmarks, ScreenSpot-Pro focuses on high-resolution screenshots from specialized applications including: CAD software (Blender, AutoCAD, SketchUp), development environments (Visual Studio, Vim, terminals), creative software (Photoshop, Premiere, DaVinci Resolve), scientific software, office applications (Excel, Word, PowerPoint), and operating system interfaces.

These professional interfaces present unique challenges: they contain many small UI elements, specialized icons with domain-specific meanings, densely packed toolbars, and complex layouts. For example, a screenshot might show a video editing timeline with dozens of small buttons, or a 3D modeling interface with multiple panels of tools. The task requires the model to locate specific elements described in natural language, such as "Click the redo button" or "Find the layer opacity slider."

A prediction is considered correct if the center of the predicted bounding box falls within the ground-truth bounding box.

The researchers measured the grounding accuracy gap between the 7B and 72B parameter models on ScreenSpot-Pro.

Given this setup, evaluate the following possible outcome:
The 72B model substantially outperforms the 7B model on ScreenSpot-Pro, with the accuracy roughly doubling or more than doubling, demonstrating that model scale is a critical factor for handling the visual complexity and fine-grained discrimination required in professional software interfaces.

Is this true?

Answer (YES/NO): NO